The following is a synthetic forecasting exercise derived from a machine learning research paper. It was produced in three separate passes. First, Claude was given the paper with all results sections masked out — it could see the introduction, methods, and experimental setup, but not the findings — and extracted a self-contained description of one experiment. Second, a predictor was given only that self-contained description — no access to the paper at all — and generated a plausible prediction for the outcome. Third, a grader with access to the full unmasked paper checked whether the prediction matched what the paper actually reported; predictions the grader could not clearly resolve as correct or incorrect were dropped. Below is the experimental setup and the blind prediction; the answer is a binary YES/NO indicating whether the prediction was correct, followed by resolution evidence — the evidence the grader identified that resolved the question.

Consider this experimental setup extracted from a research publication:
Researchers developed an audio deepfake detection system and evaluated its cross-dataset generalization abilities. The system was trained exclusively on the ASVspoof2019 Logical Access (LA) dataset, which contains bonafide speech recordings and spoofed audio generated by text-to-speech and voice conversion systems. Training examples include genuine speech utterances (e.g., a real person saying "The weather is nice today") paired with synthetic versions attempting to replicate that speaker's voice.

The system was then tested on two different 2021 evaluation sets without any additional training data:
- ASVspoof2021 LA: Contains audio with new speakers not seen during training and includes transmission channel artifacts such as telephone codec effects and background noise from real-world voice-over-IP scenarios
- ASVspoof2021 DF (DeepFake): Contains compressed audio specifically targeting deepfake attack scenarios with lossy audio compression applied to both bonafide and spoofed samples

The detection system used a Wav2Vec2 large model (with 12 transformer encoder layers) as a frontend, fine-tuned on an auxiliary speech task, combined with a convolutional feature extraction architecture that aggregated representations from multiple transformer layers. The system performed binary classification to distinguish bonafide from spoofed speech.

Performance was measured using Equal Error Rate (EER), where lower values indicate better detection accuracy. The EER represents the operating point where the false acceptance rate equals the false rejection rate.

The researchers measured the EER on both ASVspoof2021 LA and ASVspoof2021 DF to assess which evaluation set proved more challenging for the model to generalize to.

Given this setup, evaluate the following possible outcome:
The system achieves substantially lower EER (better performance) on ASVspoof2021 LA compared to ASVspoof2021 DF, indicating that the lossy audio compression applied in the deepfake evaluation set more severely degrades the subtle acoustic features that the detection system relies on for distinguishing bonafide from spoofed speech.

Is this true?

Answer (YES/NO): YES